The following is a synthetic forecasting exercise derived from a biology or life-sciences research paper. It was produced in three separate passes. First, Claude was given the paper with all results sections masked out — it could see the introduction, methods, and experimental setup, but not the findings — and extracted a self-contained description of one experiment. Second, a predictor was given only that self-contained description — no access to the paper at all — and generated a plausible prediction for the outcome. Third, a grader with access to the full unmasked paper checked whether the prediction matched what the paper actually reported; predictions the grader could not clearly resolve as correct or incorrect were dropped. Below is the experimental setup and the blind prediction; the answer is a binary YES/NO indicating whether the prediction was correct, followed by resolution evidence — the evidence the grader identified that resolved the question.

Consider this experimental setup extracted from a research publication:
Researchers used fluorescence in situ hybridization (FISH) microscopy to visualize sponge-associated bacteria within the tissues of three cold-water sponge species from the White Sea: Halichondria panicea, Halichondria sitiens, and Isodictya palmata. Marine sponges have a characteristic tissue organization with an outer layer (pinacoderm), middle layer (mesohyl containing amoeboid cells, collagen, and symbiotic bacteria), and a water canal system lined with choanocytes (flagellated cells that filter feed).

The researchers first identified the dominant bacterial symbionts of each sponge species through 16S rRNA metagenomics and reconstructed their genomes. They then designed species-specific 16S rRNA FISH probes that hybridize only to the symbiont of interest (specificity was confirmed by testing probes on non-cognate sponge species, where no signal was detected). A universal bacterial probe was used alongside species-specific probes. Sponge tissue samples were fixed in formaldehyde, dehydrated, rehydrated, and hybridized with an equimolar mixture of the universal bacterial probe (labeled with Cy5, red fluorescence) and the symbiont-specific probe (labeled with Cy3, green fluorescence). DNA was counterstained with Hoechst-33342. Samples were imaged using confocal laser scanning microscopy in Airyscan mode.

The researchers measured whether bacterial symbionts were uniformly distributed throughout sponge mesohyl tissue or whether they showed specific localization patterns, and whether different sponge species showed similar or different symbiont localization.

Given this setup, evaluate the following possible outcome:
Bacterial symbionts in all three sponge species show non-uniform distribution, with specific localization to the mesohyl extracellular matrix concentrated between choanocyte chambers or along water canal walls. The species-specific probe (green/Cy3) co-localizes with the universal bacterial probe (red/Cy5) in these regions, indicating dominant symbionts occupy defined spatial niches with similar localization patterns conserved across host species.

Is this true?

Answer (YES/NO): NO